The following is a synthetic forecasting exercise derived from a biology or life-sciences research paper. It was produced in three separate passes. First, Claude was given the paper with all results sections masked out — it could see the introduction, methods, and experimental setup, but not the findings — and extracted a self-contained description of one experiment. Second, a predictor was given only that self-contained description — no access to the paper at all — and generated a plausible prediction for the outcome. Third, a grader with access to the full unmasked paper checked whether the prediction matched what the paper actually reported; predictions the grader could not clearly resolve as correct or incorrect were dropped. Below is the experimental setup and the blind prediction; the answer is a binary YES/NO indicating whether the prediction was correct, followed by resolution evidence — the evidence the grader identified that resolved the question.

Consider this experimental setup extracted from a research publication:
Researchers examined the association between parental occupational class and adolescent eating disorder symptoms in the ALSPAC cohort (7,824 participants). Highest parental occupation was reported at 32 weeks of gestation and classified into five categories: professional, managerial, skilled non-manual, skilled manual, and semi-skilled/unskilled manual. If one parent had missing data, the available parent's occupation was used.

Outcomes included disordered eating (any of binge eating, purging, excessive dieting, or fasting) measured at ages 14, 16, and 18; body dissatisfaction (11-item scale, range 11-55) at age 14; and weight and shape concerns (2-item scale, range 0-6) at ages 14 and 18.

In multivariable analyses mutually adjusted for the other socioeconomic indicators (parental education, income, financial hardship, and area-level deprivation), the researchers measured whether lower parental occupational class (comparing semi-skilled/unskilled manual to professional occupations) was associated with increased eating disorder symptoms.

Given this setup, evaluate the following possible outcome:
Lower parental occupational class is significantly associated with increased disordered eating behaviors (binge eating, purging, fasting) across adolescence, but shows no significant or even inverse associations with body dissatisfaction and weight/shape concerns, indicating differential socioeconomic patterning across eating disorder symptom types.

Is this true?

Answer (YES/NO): NO